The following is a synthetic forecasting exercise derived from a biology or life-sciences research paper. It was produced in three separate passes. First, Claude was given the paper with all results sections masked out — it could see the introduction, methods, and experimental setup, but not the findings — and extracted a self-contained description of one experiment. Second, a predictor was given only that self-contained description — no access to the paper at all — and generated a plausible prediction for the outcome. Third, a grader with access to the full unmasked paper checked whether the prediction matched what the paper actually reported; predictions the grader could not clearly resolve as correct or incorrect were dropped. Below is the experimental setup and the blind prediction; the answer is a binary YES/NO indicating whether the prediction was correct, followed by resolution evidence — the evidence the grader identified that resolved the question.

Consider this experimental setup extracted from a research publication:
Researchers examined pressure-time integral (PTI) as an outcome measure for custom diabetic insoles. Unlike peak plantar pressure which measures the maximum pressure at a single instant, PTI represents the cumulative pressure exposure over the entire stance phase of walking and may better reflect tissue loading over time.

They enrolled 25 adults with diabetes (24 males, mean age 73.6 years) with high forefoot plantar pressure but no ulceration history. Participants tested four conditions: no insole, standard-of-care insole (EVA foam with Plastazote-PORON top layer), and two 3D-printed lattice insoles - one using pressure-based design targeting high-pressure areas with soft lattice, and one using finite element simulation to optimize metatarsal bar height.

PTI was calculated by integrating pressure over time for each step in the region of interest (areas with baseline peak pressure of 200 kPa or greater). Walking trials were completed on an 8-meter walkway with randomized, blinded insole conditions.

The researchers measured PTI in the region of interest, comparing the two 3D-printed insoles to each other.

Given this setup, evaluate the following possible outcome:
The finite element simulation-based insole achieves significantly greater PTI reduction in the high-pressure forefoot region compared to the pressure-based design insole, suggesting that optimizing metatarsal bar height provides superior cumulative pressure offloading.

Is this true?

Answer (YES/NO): YES